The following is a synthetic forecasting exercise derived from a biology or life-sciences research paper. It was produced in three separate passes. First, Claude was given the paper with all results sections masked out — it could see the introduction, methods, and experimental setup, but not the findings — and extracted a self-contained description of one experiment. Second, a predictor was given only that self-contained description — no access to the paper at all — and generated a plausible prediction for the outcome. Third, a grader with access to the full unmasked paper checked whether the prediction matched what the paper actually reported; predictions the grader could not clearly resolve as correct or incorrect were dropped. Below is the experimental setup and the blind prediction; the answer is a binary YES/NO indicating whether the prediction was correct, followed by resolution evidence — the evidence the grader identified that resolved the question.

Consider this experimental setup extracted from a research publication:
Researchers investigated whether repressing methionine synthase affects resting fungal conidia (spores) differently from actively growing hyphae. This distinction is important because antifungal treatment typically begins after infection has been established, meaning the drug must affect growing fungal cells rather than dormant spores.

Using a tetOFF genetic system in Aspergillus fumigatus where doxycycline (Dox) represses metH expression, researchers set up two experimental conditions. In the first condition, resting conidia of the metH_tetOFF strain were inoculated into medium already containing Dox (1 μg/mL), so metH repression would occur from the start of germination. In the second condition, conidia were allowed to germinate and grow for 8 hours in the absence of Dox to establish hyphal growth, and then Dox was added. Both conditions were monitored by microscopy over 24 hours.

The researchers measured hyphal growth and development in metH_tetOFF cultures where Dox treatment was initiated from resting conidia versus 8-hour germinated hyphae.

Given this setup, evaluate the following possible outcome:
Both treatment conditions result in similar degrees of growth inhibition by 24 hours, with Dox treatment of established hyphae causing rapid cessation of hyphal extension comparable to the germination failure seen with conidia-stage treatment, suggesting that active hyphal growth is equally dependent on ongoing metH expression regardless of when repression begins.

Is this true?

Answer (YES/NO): NO